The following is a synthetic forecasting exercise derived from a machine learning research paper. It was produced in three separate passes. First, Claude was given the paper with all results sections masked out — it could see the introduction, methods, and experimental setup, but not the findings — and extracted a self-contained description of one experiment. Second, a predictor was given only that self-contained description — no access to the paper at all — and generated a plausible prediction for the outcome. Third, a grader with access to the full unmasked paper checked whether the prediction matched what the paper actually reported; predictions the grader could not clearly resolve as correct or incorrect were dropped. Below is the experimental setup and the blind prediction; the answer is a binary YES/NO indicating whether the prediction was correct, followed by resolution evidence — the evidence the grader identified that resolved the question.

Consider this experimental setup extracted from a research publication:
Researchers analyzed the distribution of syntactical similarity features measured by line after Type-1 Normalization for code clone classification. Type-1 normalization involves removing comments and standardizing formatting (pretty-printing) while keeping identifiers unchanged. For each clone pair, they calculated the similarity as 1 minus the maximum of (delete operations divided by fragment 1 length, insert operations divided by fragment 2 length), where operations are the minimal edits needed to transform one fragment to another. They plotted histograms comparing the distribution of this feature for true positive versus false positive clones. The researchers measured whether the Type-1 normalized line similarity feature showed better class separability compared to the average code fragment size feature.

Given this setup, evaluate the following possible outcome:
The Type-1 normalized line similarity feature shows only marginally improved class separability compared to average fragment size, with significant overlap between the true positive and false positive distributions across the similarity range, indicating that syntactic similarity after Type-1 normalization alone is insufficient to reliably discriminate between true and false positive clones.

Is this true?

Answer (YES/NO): NO